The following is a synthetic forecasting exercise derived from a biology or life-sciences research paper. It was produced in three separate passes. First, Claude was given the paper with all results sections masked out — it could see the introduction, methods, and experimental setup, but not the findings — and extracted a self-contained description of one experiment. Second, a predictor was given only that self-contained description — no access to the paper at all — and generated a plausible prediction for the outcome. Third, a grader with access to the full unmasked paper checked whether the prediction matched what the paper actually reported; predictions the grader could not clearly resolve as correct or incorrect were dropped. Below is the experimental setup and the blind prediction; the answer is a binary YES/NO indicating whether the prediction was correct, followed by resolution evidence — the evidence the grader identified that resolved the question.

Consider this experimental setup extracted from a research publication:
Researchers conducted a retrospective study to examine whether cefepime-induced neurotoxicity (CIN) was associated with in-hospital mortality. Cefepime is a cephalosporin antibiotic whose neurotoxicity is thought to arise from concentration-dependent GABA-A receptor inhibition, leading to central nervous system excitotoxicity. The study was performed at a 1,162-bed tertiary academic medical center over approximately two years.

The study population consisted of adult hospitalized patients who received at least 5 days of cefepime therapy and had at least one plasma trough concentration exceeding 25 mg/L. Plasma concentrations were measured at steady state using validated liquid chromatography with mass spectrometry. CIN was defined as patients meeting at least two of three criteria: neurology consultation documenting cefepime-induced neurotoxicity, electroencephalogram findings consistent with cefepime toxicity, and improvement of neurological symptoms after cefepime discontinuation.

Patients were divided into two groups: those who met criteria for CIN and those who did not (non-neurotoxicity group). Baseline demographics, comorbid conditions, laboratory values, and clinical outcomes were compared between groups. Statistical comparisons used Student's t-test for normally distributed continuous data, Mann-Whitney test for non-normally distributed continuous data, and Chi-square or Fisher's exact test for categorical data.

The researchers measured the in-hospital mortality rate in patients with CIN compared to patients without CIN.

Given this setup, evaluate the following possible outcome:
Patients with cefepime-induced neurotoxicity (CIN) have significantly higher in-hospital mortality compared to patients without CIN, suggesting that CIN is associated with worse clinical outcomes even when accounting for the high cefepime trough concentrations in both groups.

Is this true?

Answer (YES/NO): NO